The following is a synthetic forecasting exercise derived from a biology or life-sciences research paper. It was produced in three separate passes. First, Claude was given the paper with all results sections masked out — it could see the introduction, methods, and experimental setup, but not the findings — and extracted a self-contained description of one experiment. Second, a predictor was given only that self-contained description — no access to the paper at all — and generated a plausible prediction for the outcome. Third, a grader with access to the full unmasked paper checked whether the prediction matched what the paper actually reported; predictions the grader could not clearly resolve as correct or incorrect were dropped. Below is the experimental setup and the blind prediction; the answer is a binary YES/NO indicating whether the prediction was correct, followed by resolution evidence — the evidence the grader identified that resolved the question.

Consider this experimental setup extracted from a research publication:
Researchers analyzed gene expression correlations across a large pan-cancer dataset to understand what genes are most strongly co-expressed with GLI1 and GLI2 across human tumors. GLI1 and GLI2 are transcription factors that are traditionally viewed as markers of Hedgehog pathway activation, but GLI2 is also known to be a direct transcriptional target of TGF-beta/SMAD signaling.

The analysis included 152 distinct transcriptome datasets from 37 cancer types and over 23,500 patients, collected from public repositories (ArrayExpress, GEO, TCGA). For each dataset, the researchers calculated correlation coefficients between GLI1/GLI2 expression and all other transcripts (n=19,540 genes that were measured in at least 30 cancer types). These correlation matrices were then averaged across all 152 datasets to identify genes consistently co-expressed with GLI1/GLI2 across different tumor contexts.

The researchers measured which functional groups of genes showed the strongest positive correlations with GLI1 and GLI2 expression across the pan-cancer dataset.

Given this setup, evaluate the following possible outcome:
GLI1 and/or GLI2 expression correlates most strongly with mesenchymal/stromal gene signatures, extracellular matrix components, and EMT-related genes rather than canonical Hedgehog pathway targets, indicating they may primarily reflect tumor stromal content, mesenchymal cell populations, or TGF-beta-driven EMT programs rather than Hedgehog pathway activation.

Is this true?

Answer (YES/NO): YES